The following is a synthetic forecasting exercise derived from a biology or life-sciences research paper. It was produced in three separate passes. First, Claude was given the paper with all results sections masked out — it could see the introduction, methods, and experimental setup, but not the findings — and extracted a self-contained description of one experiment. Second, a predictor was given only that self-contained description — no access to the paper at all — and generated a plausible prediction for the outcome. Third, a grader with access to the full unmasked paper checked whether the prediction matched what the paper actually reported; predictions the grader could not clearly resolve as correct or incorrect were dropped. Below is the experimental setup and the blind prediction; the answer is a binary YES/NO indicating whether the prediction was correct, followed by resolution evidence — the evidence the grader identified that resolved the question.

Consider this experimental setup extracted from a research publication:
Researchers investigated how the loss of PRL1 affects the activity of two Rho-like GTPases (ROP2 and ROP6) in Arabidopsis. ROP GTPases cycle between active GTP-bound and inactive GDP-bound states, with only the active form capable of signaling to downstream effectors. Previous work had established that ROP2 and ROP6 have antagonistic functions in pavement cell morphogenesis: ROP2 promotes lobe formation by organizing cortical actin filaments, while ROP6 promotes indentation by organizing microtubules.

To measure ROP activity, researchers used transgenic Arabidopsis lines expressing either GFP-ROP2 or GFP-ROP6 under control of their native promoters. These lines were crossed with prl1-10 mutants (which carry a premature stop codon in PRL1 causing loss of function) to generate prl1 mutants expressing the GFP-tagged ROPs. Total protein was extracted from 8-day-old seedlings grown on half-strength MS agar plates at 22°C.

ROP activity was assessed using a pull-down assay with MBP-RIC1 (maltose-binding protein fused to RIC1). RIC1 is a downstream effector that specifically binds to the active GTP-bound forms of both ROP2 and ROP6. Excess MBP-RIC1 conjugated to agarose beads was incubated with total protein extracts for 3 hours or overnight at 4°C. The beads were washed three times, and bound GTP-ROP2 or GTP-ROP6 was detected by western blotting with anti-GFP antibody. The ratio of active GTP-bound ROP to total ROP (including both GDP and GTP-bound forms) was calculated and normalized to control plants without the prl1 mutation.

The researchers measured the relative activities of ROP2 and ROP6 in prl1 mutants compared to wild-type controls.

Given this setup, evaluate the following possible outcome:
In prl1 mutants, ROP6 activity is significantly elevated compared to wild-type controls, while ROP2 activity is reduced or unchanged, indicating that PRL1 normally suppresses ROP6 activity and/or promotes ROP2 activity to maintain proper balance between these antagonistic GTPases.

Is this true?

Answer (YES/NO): NO